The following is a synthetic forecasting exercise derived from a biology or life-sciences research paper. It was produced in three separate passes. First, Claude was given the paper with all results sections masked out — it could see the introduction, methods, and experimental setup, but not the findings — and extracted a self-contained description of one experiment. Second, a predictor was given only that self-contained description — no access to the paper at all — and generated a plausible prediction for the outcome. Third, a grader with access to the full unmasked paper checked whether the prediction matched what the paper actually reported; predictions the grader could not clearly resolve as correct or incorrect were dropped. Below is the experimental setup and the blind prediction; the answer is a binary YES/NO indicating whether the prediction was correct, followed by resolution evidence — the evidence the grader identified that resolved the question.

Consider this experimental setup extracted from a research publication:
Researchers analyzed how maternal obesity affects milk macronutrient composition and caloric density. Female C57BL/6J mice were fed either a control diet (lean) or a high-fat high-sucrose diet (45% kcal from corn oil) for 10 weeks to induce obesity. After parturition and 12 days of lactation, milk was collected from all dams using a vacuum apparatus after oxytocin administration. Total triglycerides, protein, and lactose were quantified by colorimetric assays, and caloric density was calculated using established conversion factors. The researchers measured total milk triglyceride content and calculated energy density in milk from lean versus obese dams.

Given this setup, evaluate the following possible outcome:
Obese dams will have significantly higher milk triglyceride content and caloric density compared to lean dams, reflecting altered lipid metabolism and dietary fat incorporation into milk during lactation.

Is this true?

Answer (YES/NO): YES